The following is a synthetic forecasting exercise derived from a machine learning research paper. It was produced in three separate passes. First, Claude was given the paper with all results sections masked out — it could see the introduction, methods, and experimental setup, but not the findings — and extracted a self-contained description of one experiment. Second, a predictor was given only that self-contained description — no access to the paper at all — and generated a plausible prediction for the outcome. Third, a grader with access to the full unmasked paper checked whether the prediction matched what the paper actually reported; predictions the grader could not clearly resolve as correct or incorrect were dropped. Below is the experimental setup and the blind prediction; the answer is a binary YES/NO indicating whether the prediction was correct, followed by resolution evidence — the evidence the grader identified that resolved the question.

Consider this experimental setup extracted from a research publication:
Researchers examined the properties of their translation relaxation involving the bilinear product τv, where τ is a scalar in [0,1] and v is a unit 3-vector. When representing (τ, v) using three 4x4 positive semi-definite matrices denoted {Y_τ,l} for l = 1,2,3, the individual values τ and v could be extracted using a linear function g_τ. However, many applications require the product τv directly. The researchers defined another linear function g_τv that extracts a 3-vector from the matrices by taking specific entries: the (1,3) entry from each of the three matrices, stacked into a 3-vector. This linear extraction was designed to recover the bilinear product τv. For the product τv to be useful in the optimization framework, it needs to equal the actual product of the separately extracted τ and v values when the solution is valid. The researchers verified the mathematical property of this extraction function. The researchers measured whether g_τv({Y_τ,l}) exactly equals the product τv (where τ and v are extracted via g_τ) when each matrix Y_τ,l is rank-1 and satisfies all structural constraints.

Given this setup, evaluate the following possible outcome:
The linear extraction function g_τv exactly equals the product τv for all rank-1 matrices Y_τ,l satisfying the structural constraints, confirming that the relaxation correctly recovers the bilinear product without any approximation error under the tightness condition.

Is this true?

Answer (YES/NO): YES